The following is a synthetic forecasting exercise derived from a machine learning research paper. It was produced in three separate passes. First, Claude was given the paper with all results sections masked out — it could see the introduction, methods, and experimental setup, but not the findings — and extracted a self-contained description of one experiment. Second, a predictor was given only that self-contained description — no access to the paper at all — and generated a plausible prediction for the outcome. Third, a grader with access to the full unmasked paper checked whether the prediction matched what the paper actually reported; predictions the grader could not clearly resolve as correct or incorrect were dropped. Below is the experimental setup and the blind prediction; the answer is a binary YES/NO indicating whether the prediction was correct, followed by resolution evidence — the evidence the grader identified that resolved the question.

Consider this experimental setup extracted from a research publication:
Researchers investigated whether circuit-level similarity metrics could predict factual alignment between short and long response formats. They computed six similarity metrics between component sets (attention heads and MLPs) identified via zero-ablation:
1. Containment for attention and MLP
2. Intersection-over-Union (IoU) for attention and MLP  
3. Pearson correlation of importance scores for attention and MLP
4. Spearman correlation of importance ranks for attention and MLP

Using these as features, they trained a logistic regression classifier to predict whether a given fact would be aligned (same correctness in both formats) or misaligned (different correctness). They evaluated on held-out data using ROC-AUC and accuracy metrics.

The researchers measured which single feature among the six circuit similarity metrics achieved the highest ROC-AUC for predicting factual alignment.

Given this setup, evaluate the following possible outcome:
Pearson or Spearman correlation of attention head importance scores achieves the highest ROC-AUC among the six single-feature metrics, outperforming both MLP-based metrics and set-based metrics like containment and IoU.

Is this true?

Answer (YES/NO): YES